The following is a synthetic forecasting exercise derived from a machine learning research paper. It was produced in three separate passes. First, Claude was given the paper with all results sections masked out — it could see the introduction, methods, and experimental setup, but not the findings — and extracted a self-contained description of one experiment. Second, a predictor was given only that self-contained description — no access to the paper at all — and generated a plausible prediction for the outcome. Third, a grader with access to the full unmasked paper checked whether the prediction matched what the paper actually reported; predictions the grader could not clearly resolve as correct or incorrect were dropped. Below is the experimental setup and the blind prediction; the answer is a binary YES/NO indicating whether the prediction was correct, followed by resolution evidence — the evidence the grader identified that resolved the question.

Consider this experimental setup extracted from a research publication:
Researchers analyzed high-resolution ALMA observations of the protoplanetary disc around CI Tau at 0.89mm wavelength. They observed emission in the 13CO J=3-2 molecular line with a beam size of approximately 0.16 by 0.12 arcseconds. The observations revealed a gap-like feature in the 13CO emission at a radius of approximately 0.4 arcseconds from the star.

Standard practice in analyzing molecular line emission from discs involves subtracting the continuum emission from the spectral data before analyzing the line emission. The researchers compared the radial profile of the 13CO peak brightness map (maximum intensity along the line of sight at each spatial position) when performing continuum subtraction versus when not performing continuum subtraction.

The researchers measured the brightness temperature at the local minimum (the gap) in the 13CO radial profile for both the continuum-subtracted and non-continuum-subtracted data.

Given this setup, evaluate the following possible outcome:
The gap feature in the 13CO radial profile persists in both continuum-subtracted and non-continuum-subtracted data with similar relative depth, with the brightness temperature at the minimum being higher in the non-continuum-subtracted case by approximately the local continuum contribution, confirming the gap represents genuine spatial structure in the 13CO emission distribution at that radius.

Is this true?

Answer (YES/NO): NO